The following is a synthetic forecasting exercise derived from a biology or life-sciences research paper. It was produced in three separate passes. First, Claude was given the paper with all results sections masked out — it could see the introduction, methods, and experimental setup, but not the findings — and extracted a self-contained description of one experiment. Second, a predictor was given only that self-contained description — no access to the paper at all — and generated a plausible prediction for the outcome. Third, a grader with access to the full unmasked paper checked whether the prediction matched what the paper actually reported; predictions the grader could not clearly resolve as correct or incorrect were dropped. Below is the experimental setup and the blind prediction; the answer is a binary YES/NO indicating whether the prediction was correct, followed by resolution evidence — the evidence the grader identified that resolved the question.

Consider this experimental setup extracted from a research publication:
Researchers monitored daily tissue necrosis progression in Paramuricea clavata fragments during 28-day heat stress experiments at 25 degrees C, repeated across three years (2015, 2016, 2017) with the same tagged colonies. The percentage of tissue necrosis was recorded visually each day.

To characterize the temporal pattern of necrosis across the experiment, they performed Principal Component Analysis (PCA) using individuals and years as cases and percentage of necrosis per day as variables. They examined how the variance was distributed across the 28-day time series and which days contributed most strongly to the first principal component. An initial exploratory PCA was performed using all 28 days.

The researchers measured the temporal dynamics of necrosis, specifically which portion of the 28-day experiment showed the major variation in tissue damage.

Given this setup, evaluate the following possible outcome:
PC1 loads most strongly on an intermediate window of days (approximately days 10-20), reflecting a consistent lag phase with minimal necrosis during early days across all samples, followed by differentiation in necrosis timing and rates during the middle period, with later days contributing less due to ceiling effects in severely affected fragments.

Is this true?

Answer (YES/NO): NO